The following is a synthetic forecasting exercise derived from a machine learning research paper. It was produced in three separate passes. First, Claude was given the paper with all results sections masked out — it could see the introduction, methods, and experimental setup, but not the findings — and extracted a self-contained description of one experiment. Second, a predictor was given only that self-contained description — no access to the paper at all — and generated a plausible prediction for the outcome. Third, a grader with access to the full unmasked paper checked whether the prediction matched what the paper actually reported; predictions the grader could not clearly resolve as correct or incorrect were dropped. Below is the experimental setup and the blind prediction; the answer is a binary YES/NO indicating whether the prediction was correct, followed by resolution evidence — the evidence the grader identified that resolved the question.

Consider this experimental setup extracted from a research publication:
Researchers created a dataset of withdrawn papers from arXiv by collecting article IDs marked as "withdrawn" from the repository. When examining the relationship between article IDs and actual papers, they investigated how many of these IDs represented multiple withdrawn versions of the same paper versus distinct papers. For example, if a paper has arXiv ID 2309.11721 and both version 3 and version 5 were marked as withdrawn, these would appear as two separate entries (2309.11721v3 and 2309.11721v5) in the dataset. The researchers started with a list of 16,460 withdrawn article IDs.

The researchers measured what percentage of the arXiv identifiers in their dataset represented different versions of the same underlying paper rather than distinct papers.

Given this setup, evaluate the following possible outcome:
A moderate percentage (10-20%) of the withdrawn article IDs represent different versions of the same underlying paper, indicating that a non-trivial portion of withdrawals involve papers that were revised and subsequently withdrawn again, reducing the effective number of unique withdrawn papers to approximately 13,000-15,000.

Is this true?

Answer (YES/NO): YES